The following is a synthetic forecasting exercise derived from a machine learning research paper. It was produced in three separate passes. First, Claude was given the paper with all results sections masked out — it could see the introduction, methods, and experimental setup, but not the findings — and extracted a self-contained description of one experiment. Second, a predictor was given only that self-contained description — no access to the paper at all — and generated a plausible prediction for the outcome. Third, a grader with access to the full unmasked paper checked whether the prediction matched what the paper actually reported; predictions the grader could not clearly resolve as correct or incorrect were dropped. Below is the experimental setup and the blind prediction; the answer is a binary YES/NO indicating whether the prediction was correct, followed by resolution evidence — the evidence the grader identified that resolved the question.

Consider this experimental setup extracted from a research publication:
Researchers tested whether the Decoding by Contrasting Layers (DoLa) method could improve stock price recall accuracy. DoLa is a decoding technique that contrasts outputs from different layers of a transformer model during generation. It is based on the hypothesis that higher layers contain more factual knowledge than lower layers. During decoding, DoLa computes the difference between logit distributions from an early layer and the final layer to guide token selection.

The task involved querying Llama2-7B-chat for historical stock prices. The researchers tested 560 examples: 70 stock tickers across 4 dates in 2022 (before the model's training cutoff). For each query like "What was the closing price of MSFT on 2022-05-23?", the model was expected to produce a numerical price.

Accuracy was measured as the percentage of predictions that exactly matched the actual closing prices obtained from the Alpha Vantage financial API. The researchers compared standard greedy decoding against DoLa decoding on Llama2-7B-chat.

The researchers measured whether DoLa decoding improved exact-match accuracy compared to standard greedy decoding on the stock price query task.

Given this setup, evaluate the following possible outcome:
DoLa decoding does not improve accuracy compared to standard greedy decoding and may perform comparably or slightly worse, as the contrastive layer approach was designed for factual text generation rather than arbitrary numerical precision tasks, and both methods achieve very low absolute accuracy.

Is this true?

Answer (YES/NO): YES